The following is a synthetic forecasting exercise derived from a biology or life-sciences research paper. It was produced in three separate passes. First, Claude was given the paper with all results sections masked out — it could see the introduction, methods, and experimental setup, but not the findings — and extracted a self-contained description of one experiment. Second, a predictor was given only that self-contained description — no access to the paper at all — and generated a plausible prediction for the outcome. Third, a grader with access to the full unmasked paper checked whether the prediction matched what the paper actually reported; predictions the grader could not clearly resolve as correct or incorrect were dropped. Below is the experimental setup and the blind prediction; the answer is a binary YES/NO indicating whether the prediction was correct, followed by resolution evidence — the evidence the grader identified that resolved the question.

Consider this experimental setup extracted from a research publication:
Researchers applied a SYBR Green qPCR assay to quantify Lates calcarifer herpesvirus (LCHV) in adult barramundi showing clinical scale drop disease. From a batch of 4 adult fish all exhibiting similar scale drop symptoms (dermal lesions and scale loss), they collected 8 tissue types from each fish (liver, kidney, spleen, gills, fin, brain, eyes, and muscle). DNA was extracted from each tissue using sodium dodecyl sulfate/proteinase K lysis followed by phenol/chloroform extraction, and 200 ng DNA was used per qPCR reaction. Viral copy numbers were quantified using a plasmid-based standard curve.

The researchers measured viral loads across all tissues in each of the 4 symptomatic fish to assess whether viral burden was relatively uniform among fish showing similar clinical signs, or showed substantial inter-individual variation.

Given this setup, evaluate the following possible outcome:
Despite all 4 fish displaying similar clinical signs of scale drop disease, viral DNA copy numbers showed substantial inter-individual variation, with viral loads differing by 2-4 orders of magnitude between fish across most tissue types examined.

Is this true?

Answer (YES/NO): NO